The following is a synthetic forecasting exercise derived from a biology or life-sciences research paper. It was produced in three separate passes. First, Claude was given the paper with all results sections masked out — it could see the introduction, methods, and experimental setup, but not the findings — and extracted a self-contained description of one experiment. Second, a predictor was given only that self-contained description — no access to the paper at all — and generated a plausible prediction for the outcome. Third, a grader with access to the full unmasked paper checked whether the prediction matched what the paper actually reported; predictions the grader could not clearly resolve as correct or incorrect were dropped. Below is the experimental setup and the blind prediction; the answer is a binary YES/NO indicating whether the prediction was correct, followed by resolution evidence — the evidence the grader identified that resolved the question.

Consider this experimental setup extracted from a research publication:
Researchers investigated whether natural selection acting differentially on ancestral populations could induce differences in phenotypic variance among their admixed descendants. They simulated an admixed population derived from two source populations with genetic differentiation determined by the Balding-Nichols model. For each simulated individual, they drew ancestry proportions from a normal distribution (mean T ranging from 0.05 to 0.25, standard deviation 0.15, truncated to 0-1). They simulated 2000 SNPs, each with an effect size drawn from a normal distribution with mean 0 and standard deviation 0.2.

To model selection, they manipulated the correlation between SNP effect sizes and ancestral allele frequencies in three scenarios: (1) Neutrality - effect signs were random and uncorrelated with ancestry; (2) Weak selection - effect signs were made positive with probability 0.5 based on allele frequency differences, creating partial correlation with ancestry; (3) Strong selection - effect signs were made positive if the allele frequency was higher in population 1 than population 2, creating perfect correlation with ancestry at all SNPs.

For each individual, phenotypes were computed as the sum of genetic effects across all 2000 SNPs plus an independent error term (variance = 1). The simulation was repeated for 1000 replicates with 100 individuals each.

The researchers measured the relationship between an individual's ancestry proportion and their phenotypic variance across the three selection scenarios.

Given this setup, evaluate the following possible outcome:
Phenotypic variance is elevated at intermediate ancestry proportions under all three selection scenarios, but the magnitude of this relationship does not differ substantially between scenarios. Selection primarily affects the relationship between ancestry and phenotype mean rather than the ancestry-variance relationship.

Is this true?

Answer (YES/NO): NO